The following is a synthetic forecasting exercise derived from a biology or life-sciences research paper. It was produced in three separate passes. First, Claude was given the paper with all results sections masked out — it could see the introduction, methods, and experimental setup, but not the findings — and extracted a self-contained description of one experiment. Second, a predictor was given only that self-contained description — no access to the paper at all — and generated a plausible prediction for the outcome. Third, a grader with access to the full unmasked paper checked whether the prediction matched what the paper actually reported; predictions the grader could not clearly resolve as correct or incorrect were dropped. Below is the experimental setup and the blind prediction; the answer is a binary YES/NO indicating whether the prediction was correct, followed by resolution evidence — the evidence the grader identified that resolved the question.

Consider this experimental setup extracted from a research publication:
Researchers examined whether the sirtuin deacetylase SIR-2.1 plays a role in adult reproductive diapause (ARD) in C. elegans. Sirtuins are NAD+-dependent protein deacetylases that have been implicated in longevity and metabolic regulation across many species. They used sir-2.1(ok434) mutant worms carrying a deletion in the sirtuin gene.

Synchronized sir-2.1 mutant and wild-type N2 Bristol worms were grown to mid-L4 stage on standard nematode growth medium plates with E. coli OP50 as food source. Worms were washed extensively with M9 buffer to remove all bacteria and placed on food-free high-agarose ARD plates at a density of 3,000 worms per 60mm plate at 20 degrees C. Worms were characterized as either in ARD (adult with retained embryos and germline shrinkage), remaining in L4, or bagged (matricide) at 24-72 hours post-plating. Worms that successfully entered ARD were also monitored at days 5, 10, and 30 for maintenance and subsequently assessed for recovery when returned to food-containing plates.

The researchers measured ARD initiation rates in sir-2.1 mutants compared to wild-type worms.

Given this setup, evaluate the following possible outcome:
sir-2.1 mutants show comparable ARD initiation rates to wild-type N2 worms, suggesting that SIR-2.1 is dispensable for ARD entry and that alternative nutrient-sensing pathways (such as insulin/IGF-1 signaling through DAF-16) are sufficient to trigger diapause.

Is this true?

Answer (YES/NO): NO